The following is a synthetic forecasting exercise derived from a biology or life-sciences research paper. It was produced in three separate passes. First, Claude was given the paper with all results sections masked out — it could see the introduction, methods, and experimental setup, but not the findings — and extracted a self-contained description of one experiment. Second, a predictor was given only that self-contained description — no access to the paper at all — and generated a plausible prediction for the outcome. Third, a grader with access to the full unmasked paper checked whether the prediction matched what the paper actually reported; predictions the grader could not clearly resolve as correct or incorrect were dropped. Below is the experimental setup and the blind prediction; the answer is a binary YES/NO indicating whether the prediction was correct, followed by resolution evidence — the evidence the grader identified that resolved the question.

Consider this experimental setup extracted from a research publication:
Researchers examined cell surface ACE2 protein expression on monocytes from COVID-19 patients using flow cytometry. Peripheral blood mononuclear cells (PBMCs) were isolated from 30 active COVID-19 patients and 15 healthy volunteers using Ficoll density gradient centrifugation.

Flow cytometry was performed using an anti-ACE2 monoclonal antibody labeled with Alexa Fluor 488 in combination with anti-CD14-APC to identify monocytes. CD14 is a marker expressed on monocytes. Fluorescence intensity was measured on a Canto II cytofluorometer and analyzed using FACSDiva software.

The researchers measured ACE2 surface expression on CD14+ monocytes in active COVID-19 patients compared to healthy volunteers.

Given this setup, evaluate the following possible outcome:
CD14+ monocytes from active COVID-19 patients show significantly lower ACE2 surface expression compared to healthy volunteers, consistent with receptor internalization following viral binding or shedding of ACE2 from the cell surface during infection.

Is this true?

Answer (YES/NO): YES